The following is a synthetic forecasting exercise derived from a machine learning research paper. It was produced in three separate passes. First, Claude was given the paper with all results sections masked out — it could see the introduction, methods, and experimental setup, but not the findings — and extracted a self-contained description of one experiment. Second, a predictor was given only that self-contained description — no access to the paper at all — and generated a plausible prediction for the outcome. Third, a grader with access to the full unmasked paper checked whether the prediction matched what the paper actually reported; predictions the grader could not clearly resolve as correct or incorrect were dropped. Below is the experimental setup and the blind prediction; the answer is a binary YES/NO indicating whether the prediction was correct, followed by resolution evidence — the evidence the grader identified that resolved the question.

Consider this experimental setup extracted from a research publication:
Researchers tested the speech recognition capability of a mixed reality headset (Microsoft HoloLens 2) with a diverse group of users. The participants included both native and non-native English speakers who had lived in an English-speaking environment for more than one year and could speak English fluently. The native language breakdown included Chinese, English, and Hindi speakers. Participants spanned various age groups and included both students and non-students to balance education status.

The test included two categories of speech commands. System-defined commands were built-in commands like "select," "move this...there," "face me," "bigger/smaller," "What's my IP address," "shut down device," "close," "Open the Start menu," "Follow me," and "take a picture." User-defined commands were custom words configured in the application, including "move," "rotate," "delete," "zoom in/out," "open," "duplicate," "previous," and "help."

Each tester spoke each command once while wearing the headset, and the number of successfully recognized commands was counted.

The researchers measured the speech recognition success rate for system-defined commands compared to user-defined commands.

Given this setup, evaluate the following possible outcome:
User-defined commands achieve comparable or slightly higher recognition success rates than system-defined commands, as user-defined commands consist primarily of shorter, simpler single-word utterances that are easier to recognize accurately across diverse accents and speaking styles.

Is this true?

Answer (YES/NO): YES